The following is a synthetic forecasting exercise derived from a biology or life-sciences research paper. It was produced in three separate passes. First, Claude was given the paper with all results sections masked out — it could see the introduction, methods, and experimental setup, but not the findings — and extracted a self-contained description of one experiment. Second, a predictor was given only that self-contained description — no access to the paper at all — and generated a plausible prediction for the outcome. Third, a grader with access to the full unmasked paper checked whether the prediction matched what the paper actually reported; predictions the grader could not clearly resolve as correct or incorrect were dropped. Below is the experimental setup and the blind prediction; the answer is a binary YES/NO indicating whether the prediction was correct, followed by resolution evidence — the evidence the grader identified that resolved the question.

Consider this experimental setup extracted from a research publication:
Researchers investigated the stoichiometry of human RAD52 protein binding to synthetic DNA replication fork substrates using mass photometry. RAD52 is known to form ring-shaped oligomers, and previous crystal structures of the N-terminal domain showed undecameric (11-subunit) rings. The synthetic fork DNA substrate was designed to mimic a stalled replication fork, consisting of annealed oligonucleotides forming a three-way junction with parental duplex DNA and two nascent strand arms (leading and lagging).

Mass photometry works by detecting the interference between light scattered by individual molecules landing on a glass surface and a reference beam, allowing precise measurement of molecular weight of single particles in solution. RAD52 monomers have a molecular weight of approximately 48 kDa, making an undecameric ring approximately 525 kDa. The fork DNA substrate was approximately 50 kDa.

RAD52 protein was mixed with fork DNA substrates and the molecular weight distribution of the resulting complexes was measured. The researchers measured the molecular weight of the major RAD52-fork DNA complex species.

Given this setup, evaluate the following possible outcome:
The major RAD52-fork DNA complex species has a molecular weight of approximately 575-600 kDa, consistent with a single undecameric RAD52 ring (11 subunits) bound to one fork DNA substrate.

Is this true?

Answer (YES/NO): NO